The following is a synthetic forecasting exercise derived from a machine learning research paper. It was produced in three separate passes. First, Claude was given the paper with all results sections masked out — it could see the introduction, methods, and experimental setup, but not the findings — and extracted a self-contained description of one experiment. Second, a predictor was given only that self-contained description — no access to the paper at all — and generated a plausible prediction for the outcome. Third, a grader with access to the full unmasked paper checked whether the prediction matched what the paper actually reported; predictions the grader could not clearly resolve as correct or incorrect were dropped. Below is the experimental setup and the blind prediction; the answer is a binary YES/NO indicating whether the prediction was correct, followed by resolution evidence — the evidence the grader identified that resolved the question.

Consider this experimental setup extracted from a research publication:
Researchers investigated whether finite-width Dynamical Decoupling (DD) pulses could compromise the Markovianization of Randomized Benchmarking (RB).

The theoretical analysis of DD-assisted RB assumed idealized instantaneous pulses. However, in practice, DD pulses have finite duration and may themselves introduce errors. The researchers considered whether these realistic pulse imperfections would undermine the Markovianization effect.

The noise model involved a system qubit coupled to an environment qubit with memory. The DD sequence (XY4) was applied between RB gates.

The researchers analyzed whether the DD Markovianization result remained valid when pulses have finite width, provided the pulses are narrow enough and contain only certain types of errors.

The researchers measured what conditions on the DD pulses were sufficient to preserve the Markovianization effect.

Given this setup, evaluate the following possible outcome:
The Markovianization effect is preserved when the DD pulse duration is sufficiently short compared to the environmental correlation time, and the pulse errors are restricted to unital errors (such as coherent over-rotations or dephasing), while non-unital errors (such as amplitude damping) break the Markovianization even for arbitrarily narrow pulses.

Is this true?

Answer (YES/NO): NO